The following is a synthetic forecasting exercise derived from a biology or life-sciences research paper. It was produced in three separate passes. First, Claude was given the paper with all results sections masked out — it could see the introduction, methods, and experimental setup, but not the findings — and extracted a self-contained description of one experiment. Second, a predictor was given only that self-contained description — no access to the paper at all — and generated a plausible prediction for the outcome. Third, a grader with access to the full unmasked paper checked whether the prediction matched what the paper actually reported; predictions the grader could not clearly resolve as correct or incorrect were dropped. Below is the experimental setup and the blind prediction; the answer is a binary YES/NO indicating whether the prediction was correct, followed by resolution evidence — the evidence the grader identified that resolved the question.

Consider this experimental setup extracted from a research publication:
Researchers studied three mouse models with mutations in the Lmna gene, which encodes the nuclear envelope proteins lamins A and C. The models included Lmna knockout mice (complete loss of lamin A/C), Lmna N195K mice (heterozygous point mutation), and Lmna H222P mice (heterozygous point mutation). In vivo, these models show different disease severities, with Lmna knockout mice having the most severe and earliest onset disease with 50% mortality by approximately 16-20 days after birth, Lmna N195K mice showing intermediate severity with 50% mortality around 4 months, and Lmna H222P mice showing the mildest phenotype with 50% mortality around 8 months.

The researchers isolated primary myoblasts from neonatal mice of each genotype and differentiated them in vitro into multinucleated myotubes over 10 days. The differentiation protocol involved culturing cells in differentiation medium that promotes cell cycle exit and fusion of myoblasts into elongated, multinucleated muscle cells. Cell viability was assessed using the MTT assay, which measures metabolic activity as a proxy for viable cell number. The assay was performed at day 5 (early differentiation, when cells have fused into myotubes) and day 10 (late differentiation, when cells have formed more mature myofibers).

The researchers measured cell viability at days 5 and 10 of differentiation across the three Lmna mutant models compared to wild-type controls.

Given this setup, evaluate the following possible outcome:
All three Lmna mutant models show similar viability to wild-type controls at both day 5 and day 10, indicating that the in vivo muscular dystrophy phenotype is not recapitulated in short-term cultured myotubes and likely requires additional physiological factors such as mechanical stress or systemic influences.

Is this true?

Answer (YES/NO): NO